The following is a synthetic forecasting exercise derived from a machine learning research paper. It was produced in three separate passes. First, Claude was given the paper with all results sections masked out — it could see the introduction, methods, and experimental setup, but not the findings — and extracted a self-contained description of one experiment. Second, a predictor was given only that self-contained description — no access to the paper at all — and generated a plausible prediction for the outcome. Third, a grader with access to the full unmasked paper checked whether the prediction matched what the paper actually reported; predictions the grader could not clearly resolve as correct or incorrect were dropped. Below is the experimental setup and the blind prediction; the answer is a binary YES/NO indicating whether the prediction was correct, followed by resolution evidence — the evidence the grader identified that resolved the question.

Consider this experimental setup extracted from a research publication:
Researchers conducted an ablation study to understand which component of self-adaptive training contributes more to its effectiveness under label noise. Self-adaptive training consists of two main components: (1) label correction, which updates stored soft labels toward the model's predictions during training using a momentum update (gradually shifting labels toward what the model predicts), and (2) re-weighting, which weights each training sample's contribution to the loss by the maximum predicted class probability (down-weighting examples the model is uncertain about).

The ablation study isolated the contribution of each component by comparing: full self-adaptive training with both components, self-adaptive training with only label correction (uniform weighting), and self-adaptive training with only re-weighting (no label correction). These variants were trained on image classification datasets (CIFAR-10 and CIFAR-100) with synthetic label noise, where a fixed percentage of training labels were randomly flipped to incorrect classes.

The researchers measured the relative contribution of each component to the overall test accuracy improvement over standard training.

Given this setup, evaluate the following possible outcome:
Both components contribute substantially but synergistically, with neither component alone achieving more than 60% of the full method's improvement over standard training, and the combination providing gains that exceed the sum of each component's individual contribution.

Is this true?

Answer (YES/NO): NO